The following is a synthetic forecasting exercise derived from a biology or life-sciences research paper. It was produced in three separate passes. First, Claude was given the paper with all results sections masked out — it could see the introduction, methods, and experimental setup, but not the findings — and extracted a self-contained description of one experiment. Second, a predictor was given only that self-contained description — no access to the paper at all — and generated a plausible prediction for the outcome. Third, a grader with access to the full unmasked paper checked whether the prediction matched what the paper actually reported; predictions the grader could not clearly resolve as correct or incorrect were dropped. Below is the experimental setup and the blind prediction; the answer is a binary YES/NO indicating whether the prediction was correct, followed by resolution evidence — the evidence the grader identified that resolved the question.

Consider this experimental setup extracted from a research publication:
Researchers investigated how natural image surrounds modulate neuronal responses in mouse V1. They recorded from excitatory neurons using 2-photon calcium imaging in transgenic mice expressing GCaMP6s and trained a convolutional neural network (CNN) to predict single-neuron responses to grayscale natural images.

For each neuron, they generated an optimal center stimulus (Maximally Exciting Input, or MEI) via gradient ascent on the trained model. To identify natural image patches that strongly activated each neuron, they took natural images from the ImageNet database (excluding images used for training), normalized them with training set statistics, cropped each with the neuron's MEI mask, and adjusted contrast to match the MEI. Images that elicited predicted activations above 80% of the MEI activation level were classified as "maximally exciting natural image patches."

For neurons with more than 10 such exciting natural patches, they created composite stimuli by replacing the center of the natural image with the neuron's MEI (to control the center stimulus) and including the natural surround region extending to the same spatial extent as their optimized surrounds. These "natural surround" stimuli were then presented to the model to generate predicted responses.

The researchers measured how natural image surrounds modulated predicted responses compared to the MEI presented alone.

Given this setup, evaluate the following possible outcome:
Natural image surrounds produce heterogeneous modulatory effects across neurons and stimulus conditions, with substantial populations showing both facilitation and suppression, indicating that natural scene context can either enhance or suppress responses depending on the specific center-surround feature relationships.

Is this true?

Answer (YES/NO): YES